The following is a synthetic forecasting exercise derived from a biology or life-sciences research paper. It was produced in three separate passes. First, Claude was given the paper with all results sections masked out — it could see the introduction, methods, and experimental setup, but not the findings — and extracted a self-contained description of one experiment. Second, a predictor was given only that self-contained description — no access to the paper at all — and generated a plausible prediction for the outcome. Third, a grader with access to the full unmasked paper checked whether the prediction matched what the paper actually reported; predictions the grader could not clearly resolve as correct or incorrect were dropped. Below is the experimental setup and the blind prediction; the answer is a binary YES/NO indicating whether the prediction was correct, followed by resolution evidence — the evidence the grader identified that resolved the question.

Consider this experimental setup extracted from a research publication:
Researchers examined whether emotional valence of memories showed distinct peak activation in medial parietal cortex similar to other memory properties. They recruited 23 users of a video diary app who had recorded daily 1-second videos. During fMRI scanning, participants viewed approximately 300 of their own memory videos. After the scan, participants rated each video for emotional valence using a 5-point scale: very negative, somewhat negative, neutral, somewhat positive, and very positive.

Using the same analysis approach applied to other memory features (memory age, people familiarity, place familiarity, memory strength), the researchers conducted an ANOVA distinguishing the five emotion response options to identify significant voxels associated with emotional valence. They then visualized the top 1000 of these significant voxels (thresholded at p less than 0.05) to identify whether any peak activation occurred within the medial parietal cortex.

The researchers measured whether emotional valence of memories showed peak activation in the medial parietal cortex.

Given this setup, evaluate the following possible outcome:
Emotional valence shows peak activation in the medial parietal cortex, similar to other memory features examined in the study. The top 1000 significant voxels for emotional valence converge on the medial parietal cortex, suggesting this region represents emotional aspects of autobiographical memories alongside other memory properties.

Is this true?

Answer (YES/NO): NO